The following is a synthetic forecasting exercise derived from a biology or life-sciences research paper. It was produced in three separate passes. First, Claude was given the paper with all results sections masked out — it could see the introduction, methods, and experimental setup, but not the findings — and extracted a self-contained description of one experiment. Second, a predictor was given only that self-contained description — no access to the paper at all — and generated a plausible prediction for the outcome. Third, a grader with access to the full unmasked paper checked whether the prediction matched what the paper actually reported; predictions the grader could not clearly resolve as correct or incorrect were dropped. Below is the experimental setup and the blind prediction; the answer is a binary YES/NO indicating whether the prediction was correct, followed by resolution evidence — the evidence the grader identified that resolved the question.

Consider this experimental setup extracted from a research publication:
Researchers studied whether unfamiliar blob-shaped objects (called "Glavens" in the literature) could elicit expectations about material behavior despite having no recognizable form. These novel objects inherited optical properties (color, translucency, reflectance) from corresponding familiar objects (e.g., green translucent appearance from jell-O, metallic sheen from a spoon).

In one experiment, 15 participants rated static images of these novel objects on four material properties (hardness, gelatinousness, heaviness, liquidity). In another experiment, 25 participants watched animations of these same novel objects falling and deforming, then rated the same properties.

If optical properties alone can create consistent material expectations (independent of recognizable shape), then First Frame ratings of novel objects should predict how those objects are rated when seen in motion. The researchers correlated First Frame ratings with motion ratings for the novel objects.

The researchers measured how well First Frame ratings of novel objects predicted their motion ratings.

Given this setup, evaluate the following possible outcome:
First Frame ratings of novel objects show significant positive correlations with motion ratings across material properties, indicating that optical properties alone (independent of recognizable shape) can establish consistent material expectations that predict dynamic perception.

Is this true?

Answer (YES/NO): NO